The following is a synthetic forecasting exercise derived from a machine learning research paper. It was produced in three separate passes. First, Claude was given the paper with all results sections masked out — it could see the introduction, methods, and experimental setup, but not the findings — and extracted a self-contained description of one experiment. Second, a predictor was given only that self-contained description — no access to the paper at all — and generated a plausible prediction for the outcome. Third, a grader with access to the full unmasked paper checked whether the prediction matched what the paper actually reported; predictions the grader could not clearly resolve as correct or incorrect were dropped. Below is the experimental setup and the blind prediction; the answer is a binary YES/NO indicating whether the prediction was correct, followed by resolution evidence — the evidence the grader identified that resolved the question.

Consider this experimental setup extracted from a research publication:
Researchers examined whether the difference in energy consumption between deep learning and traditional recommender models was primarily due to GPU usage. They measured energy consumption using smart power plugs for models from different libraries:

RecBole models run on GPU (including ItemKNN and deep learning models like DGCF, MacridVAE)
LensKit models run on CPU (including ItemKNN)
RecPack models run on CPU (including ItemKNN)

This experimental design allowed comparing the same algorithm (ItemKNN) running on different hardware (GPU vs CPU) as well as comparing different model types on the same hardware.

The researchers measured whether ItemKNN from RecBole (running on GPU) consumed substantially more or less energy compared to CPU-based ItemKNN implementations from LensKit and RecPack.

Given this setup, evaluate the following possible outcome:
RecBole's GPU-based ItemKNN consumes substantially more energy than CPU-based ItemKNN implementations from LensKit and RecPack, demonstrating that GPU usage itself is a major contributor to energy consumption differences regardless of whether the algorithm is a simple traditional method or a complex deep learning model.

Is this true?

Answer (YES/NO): NO